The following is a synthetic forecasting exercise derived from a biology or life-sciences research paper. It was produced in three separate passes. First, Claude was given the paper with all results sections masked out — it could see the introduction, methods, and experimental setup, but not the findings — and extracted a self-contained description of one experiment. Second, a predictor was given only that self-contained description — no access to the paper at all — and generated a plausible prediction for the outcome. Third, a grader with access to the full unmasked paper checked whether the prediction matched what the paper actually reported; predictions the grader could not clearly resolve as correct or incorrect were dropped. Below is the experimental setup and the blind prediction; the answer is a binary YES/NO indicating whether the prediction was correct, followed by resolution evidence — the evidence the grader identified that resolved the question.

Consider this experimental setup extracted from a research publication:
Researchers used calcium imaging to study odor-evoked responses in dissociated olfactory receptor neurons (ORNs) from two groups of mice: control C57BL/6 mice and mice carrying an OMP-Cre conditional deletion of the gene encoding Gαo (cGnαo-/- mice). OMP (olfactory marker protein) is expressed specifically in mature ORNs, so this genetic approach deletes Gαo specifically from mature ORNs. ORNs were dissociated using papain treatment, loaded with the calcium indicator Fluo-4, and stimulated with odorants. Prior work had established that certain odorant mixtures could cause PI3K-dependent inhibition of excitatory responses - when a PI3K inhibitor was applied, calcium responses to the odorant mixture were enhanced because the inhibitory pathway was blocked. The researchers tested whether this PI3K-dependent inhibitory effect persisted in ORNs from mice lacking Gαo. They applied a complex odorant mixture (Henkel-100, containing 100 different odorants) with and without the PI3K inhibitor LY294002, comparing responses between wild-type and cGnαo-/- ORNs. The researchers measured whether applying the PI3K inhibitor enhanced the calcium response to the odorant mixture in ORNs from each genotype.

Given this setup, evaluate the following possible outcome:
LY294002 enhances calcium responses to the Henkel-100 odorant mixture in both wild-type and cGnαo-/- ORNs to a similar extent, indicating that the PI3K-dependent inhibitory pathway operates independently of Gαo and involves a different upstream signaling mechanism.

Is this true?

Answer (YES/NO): NO